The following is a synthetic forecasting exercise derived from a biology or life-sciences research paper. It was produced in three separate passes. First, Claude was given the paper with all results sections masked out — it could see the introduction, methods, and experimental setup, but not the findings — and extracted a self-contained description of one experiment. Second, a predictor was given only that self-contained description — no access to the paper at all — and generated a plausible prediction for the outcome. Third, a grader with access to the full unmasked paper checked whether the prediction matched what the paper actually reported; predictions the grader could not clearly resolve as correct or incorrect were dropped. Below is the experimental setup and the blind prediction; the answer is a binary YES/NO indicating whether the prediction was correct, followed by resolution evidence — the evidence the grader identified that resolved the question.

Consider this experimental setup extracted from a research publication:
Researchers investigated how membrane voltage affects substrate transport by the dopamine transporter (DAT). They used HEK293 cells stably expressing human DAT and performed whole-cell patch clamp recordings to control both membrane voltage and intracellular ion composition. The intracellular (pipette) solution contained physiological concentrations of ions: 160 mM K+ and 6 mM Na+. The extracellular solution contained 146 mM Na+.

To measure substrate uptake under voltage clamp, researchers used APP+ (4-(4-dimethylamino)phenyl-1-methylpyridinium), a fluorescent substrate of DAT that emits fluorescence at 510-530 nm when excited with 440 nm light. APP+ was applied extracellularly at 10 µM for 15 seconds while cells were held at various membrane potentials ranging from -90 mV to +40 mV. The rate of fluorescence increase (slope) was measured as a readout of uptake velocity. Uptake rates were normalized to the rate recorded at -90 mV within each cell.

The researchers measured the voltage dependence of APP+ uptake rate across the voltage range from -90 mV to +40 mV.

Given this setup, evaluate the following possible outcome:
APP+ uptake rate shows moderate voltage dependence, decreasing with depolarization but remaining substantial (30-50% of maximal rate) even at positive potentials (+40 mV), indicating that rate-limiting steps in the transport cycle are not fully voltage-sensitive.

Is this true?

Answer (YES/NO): NO